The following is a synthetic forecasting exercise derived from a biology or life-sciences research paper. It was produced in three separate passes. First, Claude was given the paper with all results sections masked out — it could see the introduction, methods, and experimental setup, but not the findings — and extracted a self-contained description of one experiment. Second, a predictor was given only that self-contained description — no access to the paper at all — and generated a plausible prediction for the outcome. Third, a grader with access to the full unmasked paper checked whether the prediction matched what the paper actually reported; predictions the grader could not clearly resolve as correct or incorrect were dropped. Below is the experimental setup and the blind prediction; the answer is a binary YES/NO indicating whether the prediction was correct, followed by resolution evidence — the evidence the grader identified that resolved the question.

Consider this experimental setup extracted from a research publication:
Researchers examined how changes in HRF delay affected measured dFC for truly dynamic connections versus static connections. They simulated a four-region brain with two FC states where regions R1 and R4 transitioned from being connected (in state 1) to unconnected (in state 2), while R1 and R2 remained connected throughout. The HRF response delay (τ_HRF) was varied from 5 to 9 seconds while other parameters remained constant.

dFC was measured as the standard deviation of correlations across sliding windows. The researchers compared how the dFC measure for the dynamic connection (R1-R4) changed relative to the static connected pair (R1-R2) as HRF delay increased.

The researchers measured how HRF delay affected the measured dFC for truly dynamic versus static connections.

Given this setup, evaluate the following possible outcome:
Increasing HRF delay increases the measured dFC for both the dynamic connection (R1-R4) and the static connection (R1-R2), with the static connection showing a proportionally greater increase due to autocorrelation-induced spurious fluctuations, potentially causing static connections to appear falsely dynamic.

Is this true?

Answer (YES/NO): NO